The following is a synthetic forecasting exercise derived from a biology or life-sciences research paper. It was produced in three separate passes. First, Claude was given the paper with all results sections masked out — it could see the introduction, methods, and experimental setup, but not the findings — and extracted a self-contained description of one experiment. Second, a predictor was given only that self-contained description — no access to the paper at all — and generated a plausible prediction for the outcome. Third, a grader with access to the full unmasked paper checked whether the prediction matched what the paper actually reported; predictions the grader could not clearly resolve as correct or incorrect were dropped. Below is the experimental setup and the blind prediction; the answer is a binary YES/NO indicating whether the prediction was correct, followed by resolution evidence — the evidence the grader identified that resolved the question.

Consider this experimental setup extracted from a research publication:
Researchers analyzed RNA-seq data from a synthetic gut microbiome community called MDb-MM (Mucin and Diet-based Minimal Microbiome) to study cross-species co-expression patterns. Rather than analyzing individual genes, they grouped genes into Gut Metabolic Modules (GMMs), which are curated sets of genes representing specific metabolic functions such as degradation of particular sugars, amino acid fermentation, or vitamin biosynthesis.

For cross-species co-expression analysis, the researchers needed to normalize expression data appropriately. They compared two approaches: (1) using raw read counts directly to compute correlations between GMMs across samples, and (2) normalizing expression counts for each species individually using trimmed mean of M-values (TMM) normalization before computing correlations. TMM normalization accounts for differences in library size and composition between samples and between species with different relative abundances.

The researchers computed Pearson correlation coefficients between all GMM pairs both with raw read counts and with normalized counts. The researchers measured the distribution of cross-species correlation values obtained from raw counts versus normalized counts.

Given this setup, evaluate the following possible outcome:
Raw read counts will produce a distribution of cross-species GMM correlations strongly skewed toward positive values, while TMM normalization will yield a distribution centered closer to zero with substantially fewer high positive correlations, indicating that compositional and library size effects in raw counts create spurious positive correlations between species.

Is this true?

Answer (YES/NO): YES